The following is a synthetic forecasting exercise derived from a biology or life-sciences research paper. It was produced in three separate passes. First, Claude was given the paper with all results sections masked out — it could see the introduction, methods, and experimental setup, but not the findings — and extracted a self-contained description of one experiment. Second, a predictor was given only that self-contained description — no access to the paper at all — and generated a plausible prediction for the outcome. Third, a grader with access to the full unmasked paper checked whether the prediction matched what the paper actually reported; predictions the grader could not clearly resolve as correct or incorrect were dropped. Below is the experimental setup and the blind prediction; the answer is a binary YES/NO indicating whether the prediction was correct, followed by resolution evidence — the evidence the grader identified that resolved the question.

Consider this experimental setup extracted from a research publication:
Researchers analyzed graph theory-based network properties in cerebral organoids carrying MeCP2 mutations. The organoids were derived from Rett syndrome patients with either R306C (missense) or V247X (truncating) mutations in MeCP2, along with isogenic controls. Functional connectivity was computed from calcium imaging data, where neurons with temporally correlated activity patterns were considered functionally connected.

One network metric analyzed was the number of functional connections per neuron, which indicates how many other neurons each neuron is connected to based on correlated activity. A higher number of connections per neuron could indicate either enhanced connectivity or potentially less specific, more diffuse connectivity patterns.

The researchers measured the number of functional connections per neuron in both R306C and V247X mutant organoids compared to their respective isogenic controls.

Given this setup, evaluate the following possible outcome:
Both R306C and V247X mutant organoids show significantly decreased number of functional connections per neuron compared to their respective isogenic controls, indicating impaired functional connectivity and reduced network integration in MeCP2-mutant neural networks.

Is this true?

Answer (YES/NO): NO